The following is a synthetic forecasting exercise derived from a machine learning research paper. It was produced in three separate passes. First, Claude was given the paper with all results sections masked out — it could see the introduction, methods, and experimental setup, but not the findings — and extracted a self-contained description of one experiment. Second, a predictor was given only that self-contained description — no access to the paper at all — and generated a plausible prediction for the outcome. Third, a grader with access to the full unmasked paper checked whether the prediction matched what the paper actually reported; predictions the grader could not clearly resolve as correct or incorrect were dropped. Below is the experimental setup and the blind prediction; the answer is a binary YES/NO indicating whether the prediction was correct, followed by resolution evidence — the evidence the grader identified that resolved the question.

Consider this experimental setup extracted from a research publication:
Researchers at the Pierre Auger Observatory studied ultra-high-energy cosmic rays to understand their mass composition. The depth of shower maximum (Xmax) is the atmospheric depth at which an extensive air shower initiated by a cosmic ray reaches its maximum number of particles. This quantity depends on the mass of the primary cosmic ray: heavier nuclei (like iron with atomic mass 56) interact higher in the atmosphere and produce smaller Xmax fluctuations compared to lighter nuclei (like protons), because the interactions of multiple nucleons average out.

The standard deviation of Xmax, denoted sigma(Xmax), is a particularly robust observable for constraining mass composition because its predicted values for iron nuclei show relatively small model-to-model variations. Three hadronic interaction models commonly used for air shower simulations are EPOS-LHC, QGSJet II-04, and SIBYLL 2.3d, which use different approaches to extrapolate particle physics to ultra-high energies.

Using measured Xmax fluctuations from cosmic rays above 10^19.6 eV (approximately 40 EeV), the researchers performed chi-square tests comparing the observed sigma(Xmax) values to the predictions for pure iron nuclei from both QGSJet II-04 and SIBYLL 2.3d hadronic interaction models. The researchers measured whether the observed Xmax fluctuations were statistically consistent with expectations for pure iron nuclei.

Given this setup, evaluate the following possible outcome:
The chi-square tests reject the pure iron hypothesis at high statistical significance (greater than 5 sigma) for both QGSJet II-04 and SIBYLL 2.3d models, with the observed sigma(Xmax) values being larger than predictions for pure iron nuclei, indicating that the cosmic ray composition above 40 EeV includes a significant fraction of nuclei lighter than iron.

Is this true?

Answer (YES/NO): NO